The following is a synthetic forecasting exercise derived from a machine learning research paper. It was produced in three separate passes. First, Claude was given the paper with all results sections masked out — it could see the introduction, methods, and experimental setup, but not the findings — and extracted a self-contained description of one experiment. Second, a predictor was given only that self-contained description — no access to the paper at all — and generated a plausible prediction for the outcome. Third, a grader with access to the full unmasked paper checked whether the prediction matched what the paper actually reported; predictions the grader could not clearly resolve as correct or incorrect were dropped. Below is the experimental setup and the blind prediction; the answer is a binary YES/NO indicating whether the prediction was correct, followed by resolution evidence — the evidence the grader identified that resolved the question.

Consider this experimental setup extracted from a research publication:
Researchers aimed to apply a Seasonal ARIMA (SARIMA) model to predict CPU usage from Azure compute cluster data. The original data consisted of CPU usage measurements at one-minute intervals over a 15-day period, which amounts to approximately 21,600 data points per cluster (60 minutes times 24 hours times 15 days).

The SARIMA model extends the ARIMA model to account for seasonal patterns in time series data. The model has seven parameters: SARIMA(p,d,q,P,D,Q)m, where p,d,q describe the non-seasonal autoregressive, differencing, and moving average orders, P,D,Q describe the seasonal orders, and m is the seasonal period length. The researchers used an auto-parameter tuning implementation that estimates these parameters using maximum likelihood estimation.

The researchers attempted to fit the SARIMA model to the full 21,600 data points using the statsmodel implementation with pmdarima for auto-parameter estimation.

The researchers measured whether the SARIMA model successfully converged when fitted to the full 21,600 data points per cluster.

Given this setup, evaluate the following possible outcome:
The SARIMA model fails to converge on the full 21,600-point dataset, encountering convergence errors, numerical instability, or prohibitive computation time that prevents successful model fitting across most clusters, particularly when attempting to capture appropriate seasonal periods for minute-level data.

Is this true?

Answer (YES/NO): YES